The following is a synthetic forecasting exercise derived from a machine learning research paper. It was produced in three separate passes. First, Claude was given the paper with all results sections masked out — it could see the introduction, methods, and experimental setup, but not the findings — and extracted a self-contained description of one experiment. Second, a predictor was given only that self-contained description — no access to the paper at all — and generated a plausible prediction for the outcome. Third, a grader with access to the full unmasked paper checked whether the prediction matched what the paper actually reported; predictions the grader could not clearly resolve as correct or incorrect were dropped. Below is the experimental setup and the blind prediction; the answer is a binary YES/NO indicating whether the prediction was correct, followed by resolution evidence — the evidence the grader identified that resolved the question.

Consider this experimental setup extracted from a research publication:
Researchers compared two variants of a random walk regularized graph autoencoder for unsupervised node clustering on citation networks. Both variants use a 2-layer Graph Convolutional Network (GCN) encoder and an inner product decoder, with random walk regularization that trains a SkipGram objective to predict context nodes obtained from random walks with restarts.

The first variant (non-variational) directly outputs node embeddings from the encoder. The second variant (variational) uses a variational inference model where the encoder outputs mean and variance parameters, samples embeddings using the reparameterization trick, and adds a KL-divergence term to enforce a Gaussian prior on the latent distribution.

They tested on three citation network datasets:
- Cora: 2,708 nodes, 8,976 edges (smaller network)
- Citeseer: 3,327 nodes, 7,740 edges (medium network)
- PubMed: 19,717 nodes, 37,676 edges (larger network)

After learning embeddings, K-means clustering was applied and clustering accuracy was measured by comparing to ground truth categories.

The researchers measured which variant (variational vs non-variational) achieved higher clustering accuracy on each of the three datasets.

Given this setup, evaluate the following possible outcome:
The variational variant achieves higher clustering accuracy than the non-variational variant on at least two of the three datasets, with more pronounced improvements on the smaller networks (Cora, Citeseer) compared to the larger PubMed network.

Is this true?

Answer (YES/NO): NO